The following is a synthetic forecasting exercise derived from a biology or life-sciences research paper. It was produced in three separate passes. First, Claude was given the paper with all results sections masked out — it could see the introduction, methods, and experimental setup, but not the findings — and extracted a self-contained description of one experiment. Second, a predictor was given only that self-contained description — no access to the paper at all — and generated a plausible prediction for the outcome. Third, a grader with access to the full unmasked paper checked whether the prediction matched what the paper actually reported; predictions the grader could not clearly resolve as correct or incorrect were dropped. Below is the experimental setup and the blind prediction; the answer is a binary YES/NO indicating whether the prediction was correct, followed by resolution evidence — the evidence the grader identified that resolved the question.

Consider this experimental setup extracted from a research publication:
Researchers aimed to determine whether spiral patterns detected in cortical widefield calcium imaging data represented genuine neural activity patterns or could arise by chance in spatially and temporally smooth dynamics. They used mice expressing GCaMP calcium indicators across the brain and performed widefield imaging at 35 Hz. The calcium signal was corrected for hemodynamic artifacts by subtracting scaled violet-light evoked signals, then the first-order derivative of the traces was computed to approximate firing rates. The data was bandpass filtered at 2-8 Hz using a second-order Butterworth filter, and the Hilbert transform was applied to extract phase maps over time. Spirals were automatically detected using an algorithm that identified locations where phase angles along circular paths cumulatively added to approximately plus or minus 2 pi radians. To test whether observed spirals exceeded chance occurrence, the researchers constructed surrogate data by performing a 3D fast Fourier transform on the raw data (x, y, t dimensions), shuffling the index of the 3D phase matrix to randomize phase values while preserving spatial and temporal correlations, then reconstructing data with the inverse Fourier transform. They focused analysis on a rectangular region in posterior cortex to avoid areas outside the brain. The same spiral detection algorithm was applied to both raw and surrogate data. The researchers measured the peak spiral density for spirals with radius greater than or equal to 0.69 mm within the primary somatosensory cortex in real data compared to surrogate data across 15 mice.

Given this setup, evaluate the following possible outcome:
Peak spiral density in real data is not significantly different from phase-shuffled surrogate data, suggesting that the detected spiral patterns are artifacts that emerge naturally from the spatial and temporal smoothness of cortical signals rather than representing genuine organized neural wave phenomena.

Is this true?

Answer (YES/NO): NO